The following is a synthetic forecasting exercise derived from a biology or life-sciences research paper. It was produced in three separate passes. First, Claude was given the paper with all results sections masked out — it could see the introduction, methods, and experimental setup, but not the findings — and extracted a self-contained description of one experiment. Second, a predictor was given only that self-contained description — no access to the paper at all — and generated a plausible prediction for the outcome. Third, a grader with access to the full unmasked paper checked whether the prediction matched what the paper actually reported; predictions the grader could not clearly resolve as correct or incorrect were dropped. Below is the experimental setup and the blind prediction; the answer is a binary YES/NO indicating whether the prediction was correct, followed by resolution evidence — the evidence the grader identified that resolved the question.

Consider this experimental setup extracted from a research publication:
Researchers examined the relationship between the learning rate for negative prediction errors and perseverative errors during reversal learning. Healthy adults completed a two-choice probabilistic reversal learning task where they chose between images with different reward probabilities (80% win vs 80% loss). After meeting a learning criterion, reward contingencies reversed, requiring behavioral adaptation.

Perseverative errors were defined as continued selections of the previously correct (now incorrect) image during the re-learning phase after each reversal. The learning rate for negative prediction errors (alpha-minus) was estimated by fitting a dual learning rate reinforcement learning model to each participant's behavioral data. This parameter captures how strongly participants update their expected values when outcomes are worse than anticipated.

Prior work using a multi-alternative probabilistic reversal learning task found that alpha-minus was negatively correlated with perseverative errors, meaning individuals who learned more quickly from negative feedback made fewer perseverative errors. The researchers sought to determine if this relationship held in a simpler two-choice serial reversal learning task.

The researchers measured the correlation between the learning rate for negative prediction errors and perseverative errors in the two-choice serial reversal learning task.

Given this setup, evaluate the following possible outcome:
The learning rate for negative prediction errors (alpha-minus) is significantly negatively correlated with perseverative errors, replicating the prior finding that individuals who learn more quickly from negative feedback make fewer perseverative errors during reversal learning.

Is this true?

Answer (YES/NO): NO